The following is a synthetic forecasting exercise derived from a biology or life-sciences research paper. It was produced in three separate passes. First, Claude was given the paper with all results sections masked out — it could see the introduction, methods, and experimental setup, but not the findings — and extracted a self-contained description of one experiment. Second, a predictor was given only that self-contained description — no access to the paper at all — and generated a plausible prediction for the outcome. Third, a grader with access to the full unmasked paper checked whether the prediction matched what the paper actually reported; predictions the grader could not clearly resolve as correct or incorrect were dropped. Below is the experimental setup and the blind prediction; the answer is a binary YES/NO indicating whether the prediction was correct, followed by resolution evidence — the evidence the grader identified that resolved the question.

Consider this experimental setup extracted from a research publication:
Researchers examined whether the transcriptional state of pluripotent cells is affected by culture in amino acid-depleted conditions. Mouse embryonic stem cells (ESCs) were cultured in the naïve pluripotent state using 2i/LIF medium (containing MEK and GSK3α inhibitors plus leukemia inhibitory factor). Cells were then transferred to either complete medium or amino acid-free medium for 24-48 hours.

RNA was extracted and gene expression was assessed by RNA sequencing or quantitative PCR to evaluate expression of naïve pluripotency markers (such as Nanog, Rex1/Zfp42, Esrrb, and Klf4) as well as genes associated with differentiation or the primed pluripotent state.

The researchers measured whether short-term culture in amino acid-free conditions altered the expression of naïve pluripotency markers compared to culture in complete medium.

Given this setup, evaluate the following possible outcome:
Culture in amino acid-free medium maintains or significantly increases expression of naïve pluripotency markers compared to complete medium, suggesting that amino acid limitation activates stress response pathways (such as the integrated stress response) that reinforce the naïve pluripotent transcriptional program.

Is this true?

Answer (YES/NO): NO